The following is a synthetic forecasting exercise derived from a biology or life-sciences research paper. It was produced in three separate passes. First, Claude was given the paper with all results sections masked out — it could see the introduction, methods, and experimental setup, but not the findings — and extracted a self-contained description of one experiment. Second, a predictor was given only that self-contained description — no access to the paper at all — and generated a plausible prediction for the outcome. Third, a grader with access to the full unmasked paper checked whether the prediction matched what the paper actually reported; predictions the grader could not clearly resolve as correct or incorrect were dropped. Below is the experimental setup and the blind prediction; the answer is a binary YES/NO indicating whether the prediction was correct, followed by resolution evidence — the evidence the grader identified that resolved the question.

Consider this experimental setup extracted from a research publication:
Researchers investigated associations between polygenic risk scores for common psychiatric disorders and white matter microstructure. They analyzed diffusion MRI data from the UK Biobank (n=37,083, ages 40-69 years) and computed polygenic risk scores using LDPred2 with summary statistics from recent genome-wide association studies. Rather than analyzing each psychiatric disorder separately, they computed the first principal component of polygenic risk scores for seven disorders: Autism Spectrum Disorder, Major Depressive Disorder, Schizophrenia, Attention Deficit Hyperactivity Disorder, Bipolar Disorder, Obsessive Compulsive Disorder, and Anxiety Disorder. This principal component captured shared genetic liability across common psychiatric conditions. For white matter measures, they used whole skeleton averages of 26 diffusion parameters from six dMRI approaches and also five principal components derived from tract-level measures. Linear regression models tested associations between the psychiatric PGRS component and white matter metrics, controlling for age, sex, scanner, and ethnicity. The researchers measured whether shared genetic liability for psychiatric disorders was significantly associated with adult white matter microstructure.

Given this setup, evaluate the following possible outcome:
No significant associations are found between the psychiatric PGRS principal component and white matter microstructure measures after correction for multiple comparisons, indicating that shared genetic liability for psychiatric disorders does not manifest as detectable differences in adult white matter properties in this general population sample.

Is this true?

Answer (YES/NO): NO